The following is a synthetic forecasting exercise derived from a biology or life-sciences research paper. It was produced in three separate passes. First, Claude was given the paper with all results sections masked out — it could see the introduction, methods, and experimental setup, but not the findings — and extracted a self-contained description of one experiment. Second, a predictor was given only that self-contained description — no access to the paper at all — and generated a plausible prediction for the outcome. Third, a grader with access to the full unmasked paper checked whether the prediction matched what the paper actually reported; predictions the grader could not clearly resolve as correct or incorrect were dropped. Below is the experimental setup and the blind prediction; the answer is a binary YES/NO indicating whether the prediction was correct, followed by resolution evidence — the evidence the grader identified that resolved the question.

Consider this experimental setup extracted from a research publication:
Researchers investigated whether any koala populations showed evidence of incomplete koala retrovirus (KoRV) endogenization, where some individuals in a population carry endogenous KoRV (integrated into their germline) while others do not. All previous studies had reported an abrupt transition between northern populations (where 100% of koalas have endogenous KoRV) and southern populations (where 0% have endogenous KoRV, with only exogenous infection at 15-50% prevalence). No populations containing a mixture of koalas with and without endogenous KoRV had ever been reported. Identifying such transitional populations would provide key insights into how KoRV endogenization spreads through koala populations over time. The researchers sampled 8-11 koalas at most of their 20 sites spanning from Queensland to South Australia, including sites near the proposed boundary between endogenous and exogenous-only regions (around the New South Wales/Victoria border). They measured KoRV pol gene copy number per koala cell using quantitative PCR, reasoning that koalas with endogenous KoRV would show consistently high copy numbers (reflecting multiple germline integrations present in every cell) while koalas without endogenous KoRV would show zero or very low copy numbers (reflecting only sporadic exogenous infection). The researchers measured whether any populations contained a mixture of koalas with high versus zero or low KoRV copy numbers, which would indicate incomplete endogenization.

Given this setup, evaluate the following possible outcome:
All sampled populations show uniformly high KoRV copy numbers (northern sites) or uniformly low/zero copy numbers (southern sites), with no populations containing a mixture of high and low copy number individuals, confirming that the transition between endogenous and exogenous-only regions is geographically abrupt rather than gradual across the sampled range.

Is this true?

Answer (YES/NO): YES